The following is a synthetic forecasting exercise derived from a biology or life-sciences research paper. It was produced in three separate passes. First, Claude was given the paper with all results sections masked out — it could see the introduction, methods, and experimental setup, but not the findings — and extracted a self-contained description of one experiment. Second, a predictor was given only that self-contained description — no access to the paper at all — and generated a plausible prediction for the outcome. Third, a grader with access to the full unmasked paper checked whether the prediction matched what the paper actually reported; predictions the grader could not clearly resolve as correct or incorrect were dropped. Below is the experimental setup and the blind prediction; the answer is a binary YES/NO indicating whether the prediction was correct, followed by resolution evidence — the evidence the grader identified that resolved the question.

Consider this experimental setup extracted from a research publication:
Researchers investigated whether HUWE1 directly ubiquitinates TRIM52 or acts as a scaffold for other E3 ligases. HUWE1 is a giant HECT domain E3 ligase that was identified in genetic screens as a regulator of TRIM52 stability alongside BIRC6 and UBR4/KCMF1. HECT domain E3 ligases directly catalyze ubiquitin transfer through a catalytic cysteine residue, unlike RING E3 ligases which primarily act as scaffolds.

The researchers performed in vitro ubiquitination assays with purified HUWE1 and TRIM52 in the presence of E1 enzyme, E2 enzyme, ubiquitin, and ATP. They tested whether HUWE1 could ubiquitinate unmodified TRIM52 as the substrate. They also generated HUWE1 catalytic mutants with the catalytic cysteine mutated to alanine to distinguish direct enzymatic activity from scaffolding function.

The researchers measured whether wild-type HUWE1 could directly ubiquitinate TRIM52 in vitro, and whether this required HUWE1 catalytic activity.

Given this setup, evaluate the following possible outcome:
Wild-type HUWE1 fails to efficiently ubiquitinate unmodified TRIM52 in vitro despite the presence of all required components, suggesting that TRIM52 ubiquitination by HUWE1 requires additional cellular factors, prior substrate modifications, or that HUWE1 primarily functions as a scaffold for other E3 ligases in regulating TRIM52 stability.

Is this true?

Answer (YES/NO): YES